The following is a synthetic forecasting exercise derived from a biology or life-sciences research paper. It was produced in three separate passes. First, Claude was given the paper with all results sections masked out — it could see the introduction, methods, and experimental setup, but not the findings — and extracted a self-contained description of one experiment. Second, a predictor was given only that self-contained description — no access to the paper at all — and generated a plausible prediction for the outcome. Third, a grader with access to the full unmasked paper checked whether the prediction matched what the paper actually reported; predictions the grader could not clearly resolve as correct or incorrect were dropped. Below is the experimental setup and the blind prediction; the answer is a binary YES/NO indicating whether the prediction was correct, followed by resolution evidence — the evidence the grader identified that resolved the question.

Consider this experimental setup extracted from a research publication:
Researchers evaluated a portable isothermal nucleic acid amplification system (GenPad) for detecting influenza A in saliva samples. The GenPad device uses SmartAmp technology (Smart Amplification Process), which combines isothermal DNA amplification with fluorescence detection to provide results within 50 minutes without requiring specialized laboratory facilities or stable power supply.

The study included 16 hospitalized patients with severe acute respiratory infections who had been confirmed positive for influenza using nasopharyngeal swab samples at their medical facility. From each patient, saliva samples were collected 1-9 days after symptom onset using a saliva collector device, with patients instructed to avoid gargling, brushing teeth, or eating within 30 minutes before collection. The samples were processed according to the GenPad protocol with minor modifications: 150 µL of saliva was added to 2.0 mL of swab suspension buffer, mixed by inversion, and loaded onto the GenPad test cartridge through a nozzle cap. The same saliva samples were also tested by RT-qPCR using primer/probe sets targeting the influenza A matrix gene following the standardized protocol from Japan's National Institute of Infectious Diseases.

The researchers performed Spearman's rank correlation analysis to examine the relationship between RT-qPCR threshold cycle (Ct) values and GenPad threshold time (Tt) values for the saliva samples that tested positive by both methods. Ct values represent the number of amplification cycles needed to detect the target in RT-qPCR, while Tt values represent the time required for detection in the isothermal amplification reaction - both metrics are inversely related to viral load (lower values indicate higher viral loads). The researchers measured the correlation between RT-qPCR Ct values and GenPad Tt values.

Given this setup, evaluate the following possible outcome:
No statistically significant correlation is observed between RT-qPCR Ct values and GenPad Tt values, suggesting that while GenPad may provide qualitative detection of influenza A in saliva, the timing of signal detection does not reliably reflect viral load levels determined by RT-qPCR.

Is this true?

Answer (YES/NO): YES